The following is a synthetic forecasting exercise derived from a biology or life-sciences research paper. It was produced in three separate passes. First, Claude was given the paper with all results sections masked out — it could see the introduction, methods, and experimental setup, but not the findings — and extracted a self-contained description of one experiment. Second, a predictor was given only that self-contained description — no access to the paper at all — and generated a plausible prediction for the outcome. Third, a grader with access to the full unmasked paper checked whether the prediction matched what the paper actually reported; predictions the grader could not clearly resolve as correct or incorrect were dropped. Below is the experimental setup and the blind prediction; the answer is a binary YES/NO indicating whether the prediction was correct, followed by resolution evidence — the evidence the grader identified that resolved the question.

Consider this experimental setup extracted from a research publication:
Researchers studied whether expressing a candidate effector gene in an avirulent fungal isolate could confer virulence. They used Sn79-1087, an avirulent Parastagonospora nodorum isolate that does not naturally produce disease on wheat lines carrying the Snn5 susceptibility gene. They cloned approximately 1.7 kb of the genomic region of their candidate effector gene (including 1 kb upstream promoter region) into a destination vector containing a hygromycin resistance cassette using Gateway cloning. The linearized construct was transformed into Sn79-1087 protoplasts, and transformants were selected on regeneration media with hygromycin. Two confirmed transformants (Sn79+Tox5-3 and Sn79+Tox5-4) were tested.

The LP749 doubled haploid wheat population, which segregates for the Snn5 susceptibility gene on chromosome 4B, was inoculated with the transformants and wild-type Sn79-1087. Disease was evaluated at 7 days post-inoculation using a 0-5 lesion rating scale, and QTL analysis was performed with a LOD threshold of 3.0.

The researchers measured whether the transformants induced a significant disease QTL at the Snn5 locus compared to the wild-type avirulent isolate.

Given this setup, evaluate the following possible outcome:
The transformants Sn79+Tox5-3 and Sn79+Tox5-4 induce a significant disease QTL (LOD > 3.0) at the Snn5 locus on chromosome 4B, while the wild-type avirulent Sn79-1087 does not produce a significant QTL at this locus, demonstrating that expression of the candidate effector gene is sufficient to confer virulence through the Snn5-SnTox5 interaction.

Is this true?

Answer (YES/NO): YES